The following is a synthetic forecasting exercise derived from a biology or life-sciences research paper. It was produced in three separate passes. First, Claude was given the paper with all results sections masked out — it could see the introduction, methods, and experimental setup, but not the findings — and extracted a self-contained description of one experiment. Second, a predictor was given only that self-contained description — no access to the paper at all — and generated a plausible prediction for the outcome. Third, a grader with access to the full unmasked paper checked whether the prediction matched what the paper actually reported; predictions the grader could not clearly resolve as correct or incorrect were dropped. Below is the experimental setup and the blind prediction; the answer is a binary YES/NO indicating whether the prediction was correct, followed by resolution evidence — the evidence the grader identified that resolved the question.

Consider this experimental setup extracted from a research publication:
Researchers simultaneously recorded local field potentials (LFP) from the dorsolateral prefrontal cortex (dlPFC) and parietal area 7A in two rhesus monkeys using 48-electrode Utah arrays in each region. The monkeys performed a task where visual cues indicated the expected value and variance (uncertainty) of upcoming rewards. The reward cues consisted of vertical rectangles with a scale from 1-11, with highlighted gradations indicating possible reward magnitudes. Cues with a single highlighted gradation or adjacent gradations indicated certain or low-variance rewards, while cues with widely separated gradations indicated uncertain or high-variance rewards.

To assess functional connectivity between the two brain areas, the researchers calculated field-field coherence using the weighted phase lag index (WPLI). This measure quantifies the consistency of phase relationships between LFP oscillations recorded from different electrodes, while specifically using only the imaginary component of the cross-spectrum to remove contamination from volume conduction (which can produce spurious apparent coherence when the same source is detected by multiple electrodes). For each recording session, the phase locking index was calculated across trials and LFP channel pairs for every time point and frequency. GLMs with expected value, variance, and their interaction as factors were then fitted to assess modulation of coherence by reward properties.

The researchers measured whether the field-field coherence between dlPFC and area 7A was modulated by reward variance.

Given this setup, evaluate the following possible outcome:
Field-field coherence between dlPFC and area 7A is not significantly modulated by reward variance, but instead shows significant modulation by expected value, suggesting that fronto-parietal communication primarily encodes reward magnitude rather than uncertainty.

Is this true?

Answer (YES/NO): NO